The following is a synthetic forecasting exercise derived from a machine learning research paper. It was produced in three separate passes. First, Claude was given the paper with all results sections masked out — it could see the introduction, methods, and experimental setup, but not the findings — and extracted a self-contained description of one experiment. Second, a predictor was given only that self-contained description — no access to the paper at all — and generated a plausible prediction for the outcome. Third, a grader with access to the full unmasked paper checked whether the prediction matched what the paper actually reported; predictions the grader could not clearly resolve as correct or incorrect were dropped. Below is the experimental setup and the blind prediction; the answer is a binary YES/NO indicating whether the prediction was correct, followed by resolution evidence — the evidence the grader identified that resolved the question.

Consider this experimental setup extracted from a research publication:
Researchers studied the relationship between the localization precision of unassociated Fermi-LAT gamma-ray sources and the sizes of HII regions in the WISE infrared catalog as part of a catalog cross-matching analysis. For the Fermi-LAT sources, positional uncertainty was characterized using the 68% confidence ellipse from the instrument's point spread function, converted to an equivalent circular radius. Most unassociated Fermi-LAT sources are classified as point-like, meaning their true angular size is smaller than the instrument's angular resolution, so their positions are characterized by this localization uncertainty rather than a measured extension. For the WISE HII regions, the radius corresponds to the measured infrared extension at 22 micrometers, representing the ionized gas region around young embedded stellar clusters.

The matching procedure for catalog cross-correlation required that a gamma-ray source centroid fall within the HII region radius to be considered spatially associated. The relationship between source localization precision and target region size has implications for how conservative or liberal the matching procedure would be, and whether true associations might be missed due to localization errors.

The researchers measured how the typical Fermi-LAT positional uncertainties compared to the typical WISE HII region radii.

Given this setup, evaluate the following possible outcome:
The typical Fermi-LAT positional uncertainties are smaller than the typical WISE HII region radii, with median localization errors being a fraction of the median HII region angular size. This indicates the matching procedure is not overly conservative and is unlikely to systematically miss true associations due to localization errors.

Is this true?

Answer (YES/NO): NO